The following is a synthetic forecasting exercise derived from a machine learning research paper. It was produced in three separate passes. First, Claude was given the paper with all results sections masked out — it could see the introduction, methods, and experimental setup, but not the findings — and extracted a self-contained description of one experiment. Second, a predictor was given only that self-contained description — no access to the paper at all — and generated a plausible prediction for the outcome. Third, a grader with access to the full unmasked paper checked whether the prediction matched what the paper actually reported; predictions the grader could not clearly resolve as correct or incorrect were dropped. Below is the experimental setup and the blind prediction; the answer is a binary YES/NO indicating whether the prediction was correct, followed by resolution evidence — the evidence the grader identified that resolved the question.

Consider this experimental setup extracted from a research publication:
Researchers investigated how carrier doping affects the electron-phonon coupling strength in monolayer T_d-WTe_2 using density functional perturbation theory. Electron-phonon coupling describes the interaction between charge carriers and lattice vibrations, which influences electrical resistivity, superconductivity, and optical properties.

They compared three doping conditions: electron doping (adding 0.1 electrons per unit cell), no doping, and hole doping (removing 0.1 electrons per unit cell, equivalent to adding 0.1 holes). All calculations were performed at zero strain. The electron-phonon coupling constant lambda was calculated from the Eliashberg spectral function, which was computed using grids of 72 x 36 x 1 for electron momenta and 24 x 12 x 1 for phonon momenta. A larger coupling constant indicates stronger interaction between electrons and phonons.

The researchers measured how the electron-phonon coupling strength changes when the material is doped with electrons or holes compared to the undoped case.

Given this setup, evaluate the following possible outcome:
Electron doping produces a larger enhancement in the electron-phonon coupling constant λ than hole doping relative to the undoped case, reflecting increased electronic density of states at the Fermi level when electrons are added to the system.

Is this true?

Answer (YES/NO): NO